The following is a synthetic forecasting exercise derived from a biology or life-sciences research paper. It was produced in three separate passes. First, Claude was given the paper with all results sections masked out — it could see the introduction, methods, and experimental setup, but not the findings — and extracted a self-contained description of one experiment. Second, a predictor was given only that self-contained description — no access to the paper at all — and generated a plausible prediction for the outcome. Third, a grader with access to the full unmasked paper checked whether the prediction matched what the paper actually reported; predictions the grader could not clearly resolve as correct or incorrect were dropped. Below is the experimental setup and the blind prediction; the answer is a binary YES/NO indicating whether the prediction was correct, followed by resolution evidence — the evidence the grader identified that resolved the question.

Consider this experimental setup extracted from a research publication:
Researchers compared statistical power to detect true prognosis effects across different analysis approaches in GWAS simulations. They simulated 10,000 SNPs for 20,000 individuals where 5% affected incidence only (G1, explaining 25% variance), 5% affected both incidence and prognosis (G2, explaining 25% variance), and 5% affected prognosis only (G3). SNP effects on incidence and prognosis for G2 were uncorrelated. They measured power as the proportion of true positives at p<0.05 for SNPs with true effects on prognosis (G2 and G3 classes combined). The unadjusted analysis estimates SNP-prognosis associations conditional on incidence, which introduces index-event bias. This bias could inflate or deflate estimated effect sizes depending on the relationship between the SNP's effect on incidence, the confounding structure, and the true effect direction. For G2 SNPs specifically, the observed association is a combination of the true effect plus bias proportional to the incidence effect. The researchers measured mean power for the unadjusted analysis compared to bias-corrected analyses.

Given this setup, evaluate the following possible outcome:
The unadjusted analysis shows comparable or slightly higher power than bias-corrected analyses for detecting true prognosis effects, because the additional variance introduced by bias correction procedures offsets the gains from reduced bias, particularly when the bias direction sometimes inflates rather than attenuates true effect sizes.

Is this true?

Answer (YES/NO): YES